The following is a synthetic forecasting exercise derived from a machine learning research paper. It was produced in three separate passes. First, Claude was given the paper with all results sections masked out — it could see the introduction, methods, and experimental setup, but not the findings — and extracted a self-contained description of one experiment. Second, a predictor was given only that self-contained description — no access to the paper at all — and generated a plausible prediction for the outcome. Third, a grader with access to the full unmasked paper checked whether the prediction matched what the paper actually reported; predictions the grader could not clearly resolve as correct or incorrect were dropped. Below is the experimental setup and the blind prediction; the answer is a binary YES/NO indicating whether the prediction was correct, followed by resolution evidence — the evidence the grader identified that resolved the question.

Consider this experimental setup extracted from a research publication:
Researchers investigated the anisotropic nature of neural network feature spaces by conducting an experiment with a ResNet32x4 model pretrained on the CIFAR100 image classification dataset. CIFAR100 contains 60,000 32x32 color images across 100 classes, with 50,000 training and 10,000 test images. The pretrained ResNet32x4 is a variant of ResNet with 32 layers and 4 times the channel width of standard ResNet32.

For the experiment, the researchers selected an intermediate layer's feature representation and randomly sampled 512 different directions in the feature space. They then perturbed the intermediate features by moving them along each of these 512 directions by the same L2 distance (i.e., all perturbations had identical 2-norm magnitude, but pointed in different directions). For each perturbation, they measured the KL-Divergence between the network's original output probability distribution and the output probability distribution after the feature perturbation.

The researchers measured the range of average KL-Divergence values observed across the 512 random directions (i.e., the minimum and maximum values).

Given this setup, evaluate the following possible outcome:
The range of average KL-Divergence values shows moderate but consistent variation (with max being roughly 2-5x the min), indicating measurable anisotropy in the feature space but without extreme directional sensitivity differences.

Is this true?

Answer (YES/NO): YES